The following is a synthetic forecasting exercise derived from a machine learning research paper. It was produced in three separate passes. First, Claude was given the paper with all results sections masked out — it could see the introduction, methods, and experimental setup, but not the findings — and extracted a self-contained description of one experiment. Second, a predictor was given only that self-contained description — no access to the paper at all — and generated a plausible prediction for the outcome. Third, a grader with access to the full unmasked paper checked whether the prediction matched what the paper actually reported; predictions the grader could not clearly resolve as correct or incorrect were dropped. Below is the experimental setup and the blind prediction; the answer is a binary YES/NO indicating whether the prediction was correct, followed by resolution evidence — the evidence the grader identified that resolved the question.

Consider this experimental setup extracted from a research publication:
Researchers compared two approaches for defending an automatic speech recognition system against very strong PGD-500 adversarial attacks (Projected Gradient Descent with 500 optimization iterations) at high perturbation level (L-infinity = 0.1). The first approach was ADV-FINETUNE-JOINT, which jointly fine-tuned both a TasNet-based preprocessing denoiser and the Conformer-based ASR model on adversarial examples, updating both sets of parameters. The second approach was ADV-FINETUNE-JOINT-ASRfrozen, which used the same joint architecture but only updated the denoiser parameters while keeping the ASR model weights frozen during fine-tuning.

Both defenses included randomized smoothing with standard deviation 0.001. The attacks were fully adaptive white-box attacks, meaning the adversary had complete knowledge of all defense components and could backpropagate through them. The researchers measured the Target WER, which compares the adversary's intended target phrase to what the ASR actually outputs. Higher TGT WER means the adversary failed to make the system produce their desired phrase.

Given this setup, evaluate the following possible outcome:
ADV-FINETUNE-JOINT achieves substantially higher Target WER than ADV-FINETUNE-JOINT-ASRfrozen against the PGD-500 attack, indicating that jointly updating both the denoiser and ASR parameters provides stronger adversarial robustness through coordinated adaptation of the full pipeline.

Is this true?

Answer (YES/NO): NO